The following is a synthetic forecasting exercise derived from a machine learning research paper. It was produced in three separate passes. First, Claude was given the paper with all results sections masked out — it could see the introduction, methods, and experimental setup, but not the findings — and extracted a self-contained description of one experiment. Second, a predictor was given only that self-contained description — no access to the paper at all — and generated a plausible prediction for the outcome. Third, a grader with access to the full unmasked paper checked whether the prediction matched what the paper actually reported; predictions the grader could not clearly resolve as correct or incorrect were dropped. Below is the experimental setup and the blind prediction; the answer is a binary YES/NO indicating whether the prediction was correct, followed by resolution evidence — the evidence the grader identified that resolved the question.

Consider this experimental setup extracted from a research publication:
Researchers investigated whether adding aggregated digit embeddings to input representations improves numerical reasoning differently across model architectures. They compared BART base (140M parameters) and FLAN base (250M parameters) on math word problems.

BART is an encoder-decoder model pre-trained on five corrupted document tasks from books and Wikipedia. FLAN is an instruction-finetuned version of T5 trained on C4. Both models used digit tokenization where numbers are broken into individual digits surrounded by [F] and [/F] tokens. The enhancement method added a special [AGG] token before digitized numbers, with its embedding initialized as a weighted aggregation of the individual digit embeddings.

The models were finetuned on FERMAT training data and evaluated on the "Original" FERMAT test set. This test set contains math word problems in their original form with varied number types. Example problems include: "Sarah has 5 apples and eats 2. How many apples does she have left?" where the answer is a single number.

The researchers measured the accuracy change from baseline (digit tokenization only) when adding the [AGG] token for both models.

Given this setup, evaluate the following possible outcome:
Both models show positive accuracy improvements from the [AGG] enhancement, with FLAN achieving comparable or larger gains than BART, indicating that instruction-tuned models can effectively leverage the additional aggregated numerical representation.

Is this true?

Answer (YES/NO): YES